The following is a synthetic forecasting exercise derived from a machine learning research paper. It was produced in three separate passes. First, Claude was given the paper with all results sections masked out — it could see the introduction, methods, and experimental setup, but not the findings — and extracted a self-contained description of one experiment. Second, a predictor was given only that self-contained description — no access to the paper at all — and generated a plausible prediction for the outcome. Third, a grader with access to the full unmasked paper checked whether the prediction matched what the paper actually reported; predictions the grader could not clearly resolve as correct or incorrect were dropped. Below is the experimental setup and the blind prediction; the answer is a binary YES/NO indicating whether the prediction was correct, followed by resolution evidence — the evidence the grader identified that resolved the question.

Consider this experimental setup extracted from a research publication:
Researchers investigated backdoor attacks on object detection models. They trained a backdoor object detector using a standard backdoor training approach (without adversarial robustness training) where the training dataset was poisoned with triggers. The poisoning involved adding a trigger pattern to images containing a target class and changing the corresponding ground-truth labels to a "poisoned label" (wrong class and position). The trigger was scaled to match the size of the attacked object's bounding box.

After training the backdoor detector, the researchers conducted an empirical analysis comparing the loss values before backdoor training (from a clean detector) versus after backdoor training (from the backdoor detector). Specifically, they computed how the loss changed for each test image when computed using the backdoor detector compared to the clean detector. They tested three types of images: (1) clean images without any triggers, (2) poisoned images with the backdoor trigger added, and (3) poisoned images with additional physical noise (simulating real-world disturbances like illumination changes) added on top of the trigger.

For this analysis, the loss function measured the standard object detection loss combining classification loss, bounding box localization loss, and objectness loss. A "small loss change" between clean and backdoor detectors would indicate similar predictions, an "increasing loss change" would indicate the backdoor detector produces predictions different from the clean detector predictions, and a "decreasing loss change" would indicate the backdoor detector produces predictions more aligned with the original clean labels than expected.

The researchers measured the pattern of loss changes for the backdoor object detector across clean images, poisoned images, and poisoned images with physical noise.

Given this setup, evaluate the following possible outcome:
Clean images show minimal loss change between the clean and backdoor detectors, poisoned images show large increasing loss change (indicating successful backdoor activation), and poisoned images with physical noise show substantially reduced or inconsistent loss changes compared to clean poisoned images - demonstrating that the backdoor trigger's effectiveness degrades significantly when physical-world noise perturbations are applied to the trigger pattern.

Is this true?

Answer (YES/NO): YES